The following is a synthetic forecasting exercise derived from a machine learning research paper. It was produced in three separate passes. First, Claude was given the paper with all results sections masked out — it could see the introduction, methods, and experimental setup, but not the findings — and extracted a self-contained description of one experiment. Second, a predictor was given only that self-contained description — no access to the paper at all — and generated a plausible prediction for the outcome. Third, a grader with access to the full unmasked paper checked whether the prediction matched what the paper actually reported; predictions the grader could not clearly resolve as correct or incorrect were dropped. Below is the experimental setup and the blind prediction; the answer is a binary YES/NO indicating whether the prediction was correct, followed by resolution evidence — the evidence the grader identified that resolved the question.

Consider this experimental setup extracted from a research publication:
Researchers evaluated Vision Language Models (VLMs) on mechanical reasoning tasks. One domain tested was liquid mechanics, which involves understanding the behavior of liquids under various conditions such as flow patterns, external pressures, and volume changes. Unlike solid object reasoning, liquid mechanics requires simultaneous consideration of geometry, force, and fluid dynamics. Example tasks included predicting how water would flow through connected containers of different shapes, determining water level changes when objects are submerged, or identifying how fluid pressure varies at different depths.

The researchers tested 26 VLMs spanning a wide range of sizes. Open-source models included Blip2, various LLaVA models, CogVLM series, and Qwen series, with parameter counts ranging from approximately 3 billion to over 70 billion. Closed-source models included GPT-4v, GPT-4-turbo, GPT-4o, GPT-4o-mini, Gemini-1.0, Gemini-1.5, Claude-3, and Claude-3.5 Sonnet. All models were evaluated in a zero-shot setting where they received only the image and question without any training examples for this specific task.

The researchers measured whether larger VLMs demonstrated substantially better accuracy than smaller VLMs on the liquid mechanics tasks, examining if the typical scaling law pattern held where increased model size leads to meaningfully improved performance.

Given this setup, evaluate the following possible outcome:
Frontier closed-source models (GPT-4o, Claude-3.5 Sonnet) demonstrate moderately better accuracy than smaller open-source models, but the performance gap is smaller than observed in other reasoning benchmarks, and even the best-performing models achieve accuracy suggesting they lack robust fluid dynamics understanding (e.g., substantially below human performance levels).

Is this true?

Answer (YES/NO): NO